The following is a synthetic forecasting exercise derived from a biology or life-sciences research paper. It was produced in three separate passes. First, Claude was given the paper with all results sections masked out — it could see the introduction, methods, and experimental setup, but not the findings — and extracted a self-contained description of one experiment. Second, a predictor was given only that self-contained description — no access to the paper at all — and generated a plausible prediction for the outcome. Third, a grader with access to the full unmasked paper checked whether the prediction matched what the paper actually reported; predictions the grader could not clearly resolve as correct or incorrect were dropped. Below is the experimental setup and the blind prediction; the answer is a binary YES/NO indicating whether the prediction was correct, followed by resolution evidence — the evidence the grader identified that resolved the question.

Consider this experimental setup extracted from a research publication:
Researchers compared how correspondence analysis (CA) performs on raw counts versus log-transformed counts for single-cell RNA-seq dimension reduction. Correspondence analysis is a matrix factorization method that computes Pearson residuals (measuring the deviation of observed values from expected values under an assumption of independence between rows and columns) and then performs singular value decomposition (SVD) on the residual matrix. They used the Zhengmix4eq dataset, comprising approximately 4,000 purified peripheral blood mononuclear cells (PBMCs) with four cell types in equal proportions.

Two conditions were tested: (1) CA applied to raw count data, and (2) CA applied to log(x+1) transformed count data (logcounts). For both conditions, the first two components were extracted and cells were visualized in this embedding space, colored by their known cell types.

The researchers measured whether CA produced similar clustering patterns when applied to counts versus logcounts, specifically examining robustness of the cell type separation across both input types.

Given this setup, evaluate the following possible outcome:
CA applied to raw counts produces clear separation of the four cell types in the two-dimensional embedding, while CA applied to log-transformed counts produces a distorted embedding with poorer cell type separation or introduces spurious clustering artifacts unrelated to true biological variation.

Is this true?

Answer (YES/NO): NO